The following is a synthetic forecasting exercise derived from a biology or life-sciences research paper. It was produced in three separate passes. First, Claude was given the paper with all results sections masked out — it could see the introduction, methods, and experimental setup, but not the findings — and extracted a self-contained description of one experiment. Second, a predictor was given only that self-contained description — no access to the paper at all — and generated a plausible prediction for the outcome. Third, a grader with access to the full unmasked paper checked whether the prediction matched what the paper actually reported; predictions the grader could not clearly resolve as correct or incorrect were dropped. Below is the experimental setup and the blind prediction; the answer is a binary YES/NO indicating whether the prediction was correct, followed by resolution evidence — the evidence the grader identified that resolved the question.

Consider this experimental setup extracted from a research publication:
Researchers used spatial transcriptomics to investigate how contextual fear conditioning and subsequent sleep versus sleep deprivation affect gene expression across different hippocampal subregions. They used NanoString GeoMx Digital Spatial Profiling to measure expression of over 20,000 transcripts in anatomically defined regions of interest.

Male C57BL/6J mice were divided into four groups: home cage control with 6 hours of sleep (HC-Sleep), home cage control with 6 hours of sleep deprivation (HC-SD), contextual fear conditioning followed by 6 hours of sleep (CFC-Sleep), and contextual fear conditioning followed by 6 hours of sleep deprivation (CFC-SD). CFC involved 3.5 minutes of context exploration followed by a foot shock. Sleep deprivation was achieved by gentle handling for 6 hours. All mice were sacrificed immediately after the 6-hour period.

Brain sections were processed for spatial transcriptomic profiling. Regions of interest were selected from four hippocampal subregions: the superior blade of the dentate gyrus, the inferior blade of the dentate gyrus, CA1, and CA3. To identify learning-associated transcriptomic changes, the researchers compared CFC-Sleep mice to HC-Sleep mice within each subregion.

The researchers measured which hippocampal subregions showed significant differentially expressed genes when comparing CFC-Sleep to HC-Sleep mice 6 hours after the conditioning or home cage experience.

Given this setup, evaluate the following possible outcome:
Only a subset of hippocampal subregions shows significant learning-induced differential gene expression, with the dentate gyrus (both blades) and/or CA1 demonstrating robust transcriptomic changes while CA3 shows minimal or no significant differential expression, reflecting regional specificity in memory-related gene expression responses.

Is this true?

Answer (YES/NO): NO